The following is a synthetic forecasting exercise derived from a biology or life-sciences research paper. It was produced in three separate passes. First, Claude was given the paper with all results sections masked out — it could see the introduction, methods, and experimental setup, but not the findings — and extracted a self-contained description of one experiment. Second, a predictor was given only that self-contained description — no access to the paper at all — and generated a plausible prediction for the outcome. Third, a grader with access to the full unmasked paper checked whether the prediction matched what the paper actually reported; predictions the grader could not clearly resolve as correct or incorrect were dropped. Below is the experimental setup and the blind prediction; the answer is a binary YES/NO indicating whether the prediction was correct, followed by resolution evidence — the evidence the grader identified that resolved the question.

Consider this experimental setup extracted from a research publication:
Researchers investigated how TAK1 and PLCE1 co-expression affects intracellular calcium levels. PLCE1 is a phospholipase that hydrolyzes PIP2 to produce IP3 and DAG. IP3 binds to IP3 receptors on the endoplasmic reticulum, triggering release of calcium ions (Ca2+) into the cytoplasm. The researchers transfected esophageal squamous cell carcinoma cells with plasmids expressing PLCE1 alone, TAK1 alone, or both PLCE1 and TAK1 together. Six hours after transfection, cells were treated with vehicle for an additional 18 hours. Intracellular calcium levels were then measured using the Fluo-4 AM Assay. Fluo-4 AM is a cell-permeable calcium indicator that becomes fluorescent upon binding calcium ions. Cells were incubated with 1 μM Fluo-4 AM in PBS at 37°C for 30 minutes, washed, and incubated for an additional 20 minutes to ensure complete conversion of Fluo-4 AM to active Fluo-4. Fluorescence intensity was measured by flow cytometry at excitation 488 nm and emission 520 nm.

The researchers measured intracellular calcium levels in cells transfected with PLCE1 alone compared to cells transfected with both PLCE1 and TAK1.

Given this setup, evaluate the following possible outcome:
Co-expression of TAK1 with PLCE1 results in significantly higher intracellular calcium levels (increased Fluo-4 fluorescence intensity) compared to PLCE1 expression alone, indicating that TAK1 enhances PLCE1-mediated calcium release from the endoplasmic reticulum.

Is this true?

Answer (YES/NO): NO